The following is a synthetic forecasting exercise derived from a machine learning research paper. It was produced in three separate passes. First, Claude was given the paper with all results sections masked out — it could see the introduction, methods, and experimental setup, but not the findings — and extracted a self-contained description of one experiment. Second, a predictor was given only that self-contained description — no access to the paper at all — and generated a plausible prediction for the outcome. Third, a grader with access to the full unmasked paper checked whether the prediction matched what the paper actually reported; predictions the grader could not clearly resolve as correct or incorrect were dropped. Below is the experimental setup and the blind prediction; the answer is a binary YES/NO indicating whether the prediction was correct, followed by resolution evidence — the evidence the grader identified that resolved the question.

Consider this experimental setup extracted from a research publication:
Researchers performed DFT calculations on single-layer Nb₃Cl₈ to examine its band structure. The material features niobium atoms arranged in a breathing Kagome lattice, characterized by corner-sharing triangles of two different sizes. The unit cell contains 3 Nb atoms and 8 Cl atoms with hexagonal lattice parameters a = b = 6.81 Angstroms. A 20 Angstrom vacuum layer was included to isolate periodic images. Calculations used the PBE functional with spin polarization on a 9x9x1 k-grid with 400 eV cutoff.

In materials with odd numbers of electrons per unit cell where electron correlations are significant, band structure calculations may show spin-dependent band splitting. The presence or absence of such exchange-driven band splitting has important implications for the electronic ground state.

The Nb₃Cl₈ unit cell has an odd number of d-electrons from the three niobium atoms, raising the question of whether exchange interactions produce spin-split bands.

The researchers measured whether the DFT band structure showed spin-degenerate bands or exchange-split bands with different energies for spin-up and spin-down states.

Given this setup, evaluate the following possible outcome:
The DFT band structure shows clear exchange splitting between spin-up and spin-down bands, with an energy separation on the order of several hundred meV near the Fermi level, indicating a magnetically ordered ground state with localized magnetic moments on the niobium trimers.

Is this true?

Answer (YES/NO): YES